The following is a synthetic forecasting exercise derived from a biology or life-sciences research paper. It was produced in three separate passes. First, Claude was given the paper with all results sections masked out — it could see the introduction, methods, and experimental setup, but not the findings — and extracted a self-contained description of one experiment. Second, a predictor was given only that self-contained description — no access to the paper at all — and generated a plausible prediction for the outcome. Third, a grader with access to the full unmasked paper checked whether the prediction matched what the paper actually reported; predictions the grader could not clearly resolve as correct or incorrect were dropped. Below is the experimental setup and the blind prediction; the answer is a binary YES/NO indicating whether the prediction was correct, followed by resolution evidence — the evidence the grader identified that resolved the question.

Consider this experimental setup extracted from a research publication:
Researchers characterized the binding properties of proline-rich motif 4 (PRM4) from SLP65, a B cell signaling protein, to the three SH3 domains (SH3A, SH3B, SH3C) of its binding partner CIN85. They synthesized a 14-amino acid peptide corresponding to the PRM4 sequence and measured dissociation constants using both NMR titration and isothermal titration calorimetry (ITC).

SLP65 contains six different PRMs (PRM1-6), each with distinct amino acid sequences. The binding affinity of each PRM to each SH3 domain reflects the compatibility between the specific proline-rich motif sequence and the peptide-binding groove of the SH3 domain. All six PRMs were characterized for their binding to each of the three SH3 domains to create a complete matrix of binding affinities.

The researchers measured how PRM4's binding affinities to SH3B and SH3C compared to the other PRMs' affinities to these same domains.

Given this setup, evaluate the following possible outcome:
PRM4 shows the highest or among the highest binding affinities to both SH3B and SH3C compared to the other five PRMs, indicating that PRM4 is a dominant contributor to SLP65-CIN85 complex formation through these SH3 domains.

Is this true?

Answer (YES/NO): YES